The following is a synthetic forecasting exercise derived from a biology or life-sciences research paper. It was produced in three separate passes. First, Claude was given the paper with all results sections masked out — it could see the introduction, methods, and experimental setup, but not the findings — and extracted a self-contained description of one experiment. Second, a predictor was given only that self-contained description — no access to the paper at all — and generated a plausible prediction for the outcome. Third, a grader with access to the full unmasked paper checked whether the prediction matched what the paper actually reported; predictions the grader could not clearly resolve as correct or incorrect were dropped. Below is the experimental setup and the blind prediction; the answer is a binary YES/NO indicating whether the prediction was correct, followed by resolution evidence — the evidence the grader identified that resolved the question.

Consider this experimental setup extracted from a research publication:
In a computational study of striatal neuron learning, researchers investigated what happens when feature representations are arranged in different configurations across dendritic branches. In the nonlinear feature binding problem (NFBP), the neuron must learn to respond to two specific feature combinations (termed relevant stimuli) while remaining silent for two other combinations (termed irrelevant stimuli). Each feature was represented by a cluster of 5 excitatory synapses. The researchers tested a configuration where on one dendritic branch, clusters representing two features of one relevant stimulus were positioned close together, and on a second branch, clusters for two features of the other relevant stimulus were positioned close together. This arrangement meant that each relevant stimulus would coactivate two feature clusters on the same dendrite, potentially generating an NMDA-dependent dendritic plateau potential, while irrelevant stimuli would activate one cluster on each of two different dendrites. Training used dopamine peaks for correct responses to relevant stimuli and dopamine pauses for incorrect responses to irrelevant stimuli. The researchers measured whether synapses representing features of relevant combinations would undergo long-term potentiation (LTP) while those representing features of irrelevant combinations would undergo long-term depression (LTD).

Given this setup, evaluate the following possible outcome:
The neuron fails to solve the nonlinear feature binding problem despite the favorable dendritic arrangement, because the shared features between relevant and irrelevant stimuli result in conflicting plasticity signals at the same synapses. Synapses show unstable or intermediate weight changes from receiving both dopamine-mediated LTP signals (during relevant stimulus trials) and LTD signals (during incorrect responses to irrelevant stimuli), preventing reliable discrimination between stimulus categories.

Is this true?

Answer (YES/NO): NO